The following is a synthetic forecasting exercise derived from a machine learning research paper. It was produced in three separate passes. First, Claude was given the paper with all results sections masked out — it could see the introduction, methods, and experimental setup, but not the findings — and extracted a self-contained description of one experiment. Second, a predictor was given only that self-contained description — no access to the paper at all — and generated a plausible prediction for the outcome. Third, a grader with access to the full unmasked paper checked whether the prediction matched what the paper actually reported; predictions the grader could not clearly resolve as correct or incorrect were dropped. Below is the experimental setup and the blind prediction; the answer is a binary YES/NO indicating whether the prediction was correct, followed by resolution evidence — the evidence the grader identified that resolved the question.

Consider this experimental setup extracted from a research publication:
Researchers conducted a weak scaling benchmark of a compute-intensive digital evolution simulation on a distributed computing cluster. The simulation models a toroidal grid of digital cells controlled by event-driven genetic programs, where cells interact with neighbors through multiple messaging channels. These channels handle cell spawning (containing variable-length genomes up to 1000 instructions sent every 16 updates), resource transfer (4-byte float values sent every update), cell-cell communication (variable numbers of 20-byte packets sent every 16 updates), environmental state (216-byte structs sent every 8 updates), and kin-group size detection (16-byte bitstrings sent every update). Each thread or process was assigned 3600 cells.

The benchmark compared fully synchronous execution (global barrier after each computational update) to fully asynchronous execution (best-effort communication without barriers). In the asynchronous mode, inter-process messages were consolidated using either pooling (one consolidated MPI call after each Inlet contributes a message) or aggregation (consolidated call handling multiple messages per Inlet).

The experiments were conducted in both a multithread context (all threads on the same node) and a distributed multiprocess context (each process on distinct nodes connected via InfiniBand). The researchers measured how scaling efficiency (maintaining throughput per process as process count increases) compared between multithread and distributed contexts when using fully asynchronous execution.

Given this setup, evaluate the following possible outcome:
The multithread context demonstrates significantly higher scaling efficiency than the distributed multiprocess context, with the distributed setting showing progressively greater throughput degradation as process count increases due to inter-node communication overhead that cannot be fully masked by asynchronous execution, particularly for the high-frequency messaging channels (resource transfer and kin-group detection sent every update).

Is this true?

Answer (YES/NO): NO